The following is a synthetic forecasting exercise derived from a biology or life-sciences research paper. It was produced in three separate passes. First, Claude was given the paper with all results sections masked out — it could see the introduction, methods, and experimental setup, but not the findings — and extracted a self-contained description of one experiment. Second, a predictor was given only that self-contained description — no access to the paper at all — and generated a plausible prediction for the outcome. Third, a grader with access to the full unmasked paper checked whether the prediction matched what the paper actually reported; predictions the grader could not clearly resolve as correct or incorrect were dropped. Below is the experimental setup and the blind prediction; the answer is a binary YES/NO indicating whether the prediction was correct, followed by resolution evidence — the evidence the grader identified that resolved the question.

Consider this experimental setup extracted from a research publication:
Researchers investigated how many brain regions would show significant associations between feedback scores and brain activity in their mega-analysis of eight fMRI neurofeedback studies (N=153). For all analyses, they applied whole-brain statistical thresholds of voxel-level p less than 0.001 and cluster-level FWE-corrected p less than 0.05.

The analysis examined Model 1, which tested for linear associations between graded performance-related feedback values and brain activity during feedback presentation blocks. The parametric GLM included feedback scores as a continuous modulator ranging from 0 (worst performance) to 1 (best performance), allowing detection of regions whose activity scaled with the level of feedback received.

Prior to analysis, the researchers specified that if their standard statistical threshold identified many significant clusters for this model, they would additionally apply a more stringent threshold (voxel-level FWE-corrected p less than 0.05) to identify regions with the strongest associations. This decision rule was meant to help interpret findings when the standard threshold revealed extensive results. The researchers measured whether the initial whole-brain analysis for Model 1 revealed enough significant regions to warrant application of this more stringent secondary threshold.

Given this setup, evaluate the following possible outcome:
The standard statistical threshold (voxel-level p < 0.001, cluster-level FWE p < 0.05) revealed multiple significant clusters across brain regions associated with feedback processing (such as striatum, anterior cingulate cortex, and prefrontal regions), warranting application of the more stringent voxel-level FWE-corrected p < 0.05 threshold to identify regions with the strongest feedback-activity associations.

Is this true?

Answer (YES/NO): YES